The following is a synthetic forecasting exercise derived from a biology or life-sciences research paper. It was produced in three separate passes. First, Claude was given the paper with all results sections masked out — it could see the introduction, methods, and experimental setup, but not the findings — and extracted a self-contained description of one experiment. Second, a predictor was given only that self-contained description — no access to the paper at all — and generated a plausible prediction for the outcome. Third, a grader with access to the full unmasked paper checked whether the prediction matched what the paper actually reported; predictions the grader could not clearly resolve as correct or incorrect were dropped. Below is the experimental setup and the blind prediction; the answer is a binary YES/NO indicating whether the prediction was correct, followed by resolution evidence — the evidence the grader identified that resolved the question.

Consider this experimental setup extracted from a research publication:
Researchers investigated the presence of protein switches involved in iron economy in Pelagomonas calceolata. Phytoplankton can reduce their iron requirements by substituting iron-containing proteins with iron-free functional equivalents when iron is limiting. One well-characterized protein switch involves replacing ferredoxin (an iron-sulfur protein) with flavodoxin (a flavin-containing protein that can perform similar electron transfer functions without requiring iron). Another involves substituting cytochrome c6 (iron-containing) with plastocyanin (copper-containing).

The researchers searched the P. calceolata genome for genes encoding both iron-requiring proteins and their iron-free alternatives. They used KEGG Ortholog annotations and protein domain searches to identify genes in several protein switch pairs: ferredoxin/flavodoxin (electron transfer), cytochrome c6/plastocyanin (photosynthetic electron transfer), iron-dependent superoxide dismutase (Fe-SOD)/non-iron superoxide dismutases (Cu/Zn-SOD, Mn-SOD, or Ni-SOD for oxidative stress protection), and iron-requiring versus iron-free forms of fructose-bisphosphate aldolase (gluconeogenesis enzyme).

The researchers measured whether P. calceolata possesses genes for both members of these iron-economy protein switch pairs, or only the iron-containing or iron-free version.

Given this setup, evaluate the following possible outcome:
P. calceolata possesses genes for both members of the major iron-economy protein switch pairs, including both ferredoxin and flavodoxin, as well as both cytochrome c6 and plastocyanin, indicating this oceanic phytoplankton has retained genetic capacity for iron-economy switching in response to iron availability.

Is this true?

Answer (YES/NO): YES